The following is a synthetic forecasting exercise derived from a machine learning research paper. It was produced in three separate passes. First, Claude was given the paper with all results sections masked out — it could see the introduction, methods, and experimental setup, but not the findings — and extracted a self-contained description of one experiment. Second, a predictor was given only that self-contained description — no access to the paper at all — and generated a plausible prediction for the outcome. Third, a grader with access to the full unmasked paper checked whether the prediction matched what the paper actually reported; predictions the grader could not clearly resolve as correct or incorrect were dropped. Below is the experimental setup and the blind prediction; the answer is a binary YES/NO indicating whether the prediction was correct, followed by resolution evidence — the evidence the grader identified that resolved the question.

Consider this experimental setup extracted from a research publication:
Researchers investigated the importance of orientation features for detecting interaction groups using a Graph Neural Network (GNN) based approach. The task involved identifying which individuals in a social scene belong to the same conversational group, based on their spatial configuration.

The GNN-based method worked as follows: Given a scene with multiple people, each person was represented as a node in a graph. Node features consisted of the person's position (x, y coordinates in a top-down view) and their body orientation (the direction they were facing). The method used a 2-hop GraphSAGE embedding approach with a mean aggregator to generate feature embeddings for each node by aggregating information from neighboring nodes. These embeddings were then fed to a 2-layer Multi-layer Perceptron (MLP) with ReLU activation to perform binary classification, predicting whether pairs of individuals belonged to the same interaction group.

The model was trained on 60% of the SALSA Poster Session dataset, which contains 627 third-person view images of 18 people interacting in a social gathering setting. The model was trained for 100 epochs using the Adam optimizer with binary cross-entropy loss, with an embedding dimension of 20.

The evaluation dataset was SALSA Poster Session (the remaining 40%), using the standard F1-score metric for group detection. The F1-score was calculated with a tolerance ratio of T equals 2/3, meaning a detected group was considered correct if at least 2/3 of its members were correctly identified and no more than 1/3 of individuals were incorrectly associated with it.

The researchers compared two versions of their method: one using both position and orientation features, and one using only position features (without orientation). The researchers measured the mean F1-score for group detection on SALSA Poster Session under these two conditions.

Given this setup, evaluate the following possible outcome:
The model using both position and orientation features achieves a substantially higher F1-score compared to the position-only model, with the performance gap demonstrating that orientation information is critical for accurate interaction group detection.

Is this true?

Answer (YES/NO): YES